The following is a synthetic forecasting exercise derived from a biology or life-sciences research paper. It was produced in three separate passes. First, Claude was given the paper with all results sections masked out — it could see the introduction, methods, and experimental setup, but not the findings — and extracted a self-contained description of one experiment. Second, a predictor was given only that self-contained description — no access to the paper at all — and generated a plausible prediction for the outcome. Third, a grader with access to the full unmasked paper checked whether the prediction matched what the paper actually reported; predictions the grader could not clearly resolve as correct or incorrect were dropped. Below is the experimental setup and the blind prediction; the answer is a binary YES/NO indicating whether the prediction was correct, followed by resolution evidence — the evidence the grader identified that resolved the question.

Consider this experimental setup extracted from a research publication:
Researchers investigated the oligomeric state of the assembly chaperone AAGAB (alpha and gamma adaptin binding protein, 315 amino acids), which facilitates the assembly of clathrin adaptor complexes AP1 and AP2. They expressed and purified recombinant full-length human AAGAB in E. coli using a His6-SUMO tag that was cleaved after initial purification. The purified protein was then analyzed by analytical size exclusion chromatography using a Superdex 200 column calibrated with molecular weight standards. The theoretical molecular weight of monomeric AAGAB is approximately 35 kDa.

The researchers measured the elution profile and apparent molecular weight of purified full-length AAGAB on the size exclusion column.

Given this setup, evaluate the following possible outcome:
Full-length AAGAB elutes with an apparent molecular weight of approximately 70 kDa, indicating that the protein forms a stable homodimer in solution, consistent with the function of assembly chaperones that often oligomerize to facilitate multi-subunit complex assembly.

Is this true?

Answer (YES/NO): NO